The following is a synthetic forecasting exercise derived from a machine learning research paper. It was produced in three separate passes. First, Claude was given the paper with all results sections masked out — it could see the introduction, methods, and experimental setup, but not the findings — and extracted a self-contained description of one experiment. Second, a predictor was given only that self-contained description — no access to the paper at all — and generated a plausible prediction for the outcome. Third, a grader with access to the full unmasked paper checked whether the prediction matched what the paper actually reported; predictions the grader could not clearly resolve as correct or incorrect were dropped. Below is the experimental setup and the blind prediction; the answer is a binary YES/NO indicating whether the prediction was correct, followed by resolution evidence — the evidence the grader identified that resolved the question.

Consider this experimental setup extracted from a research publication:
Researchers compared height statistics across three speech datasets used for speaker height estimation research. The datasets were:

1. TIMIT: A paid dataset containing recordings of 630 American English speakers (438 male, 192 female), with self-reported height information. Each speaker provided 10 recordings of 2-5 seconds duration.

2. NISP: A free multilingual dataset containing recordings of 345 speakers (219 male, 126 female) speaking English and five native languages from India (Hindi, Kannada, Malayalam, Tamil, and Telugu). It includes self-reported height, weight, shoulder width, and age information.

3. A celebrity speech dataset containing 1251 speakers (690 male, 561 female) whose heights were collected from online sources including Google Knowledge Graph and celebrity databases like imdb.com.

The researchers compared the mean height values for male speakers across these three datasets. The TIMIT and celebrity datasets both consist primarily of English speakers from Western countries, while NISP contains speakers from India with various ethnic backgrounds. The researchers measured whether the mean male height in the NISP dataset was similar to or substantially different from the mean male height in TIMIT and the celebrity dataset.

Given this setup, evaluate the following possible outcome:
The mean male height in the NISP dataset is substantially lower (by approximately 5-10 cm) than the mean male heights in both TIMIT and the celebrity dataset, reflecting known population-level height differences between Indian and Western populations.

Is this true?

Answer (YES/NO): YES